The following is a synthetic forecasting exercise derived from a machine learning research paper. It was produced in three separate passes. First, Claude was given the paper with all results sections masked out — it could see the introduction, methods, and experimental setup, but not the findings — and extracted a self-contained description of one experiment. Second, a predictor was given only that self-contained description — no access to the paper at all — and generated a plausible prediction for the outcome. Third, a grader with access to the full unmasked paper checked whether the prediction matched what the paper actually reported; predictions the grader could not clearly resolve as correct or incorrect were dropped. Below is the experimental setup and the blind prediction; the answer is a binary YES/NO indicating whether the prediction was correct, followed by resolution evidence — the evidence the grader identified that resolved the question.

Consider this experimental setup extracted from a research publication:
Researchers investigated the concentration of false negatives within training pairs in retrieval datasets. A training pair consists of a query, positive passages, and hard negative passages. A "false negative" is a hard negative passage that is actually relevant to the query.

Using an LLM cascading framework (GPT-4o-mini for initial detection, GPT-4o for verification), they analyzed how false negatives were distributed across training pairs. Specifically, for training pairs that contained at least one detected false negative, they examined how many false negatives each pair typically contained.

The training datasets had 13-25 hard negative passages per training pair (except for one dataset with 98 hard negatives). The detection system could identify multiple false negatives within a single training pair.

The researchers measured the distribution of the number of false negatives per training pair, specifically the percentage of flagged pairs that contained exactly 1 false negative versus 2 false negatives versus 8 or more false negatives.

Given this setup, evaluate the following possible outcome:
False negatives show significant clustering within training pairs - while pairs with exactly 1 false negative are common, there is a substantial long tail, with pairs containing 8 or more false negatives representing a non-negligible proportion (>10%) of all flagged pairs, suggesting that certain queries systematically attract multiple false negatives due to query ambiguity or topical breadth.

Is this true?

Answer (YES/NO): NO